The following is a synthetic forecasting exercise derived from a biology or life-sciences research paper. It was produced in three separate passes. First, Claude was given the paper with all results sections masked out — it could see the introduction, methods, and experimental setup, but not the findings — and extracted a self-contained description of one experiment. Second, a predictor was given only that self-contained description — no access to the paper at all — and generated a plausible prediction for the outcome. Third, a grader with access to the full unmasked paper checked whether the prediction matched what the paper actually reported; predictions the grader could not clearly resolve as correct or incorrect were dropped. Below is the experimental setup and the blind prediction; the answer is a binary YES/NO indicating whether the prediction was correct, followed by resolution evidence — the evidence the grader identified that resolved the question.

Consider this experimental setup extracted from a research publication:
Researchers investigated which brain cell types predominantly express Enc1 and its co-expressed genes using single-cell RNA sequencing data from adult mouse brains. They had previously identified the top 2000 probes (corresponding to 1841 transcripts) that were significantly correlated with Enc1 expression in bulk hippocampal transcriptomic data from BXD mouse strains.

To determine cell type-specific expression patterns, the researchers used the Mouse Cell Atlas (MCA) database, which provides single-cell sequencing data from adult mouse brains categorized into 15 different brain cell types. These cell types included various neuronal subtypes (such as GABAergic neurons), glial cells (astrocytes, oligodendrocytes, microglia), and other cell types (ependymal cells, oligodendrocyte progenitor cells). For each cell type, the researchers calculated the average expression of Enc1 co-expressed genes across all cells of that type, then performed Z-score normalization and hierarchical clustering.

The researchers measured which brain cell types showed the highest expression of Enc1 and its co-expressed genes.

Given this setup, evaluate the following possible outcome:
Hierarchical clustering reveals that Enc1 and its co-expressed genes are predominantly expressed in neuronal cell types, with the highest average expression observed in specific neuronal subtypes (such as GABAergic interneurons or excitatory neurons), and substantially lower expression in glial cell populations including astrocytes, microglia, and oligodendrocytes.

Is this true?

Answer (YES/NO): NO